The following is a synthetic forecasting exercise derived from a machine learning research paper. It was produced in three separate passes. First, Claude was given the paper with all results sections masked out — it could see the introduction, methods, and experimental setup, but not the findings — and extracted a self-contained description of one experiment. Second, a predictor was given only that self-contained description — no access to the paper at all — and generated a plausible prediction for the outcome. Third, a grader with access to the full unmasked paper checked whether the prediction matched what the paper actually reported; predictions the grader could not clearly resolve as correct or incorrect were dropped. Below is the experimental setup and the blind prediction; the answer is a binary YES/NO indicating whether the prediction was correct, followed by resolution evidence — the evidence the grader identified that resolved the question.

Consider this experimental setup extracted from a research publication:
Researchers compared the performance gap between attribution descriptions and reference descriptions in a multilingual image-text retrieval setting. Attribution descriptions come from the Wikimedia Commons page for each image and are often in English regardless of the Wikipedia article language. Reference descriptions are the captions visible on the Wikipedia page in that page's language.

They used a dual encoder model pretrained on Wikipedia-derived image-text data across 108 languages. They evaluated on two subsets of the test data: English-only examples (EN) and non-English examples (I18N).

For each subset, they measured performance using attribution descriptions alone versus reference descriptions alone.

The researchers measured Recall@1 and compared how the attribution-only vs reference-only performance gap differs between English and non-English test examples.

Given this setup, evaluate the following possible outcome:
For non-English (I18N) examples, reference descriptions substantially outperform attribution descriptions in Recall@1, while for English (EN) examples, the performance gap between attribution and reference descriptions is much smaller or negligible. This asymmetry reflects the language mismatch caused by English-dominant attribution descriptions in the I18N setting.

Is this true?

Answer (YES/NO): NO